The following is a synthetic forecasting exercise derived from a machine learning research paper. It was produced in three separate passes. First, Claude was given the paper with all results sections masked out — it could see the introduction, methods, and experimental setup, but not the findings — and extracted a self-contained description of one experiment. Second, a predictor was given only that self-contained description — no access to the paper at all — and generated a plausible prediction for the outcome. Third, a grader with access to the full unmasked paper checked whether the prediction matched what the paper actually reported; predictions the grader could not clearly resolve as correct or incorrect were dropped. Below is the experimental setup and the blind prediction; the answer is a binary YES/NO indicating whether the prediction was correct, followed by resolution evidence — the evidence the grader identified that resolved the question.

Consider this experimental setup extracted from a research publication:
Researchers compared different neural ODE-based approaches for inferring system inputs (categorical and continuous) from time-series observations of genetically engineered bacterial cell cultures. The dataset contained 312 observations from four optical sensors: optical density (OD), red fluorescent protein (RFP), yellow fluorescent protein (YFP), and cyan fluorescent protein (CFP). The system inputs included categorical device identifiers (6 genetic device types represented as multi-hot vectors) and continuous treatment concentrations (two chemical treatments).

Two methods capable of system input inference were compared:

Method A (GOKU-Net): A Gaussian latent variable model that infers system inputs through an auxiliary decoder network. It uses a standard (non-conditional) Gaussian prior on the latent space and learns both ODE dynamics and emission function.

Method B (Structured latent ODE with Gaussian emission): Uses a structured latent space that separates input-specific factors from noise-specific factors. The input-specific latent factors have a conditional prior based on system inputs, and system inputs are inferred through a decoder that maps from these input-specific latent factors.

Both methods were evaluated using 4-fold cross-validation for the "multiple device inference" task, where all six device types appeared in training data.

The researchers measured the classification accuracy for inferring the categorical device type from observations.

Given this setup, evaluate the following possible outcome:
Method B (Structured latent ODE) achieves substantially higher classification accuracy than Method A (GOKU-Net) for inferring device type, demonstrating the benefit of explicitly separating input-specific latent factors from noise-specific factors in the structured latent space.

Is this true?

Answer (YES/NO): NO